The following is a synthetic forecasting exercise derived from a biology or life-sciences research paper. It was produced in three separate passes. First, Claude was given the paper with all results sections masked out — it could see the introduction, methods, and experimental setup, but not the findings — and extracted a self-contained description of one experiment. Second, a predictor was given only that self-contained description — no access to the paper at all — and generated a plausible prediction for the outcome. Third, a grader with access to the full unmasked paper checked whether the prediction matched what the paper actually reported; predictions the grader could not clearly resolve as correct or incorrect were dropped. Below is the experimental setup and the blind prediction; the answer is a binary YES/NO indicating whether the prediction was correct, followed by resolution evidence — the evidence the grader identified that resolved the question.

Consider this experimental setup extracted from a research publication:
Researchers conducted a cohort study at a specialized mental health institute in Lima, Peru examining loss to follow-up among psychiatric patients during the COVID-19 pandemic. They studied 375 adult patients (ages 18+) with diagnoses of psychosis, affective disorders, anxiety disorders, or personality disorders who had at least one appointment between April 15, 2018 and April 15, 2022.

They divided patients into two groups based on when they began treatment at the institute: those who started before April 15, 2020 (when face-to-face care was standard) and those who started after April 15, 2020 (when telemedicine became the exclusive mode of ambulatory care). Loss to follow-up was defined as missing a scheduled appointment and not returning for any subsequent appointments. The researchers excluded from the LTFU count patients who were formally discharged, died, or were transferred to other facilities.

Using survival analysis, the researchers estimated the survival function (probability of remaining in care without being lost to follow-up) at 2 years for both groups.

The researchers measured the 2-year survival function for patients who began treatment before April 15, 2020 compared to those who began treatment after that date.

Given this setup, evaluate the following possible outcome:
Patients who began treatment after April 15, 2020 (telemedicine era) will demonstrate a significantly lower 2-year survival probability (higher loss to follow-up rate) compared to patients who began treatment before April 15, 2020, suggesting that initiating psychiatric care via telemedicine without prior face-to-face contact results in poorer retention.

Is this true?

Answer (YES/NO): NO